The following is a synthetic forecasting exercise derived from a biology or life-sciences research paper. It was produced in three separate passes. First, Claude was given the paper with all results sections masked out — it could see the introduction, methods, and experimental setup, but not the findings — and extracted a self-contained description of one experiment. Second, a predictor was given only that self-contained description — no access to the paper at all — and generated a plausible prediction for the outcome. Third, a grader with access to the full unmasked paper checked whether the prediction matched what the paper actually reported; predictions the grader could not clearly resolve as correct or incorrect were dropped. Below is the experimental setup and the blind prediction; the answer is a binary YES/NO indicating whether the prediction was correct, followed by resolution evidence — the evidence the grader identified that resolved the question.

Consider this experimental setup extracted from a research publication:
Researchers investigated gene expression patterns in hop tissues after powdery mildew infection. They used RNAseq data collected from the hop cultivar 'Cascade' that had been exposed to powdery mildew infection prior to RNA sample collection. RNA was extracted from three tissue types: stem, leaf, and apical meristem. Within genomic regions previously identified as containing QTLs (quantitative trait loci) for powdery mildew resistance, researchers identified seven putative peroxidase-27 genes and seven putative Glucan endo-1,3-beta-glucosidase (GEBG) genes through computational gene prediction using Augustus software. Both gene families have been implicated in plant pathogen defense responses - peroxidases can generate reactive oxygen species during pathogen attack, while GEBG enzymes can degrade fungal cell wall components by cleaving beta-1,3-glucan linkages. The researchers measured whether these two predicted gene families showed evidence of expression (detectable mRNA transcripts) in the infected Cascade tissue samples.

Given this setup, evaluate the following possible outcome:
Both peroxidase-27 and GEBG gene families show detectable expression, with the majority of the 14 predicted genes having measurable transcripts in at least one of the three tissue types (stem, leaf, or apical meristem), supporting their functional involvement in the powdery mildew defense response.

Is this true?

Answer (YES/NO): NO